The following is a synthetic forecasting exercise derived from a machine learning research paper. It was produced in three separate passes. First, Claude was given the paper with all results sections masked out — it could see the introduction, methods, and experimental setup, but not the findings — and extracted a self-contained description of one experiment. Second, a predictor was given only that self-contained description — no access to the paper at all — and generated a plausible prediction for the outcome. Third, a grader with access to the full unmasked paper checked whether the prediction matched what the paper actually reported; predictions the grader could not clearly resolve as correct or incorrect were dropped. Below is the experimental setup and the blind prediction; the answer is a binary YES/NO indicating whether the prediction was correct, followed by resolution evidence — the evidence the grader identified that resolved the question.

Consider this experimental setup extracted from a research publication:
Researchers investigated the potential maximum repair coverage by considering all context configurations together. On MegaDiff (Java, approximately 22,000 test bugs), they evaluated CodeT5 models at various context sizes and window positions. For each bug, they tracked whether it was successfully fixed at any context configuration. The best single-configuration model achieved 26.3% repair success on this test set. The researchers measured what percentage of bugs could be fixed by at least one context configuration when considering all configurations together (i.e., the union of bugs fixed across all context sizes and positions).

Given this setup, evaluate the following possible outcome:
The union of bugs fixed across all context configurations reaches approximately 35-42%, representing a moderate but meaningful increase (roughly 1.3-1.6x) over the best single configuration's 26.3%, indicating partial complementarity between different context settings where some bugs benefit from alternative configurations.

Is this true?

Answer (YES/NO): YES